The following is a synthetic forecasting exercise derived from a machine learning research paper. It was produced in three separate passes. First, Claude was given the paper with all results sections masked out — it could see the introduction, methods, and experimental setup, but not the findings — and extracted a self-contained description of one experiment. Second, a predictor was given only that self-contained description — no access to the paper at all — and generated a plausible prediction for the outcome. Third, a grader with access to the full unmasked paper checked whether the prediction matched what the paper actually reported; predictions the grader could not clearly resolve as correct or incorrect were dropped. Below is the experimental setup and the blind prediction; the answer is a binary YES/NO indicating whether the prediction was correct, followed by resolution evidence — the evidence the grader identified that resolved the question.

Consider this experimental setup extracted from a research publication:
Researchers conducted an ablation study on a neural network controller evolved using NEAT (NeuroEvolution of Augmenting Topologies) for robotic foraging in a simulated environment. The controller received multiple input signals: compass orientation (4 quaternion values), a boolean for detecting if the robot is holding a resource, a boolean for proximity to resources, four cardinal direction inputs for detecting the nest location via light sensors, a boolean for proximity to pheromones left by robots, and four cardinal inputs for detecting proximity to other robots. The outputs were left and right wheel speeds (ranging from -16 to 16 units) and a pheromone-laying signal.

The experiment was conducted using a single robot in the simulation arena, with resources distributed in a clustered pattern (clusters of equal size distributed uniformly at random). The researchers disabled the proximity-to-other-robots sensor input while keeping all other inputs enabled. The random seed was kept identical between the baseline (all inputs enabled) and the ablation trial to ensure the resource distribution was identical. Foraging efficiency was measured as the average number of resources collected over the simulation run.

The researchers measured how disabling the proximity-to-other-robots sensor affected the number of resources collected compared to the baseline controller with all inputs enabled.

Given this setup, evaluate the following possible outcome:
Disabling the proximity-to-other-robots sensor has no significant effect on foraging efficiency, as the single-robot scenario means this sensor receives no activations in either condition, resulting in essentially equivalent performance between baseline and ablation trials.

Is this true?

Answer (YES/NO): YES